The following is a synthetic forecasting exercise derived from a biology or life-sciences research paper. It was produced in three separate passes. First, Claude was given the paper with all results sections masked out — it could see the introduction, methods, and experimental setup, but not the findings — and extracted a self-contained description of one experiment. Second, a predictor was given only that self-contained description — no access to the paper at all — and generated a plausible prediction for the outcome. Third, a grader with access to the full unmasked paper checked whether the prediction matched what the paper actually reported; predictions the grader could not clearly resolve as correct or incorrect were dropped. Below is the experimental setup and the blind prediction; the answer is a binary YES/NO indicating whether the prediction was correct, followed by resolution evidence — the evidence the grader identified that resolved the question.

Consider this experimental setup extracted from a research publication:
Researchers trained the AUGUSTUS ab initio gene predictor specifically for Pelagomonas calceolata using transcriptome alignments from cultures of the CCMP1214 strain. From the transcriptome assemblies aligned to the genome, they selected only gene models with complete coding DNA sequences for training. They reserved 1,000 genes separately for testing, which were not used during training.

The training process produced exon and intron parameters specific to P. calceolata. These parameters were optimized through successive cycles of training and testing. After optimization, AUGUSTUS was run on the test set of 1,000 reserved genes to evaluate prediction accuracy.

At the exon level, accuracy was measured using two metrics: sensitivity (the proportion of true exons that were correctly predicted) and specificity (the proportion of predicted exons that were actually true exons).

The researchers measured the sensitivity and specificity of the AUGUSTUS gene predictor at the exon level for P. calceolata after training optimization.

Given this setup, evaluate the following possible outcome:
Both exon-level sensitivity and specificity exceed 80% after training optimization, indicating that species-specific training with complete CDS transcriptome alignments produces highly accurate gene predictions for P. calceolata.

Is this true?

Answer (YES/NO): NO